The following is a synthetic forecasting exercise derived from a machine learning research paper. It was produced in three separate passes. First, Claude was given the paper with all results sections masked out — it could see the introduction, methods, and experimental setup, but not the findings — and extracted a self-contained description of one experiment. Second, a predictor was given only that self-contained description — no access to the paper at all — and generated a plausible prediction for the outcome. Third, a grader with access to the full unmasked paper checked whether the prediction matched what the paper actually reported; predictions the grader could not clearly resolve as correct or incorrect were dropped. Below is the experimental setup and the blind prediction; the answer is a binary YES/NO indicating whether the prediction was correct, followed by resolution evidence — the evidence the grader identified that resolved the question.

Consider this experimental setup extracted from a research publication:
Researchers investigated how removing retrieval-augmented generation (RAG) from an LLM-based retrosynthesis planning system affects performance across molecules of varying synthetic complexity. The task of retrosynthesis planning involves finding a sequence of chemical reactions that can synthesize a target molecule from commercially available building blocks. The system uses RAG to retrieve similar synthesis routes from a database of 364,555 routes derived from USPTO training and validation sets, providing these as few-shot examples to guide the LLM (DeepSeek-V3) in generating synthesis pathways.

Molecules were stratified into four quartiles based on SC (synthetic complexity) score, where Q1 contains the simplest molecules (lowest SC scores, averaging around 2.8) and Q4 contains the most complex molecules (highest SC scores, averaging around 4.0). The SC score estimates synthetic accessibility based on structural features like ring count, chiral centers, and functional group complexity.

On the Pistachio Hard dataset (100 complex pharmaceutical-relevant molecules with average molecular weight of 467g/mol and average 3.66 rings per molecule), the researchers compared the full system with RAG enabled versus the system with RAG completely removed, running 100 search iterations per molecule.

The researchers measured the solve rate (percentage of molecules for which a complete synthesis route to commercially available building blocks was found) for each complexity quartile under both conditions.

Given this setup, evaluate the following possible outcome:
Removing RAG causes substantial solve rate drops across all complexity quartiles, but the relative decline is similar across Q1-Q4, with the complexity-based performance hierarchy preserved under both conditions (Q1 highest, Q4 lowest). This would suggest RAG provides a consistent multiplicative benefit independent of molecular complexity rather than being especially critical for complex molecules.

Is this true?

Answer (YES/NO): NO